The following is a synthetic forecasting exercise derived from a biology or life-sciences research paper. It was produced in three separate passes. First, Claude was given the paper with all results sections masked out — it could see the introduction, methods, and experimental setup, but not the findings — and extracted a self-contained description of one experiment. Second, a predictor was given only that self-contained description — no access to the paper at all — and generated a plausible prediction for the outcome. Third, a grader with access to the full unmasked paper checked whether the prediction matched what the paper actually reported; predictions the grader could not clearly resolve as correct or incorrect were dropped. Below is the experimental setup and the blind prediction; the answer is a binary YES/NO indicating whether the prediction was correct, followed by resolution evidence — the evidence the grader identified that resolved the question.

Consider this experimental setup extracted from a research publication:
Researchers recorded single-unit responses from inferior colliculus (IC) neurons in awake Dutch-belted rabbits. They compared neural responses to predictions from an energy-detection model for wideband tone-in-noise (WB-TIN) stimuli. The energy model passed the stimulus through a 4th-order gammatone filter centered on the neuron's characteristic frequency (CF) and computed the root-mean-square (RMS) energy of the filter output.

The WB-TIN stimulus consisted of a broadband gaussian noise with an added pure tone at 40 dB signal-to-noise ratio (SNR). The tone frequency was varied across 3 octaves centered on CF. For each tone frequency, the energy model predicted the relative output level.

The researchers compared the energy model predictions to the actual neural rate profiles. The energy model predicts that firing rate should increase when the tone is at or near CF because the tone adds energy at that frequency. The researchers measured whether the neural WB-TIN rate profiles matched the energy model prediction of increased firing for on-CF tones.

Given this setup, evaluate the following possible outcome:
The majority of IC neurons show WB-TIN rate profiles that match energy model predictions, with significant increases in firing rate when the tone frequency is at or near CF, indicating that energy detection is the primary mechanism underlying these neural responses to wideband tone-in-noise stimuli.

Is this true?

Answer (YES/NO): NO